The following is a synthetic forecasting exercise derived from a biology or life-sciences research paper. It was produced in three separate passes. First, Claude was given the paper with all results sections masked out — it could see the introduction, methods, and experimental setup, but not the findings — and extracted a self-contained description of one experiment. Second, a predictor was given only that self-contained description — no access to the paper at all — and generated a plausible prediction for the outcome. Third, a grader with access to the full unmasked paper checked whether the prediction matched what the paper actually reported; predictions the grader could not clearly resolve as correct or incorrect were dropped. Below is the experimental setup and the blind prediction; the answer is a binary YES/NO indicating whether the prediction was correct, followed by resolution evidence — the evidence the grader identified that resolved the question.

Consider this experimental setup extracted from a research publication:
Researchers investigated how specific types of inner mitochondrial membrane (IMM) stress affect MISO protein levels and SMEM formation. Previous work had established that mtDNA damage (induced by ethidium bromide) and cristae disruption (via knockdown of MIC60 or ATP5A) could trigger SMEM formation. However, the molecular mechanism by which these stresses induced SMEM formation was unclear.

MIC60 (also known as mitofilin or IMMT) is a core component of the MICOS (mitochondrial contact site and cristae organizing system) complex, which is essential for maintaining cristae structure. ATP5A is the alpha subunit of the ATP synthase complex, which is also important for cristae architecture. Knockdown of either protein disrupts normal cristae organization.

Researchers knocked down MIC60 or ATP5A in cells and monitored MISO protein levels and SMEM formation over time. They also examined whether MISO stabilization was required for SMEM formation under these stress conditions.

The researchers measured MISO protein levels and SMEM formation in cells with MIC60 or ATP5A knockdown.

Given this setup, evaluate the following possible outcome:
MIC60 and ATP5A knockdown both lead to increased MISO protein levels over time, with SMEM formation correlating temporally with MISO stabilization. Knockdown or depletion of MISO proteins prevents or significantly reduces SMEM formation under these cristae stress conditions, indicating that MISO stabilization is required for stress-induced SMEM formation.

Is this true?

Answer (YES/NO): YES